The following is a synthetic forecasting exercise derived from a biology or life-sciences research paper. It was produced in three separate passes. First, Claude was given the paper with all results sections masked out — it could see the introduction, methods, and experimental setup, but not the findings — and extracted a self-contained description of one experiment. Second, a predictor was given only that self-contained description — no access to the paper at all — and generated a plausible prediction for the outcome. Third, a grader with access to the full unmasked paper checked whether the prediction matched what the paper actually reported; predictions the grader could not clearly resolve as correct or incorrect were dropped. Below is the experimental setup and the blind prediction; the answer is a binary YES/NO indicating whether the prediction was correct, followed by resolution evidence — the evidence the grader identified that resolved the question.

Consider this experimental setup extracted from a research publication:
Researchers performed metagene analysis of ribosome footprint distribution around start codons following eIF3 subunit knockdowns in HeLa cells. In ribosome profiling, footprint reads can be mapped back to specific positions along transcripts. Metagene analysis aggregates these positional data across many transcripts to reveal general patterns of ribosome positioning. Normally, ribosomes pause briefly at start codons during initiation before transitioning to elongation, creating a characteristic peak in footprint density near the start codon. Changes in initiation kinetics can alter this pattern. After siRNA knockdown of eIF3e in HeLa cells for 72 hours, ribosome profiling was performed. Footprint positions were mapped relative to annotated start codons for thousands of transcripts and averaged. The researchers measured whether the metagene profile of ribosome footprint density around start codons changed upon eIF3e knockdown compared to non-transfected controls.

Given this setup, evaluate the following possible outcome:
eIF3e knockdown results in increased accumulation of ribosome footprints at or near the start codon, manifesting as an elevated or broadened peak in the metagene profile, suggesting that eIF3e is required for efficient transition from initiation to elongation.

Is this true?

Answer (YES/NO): NO